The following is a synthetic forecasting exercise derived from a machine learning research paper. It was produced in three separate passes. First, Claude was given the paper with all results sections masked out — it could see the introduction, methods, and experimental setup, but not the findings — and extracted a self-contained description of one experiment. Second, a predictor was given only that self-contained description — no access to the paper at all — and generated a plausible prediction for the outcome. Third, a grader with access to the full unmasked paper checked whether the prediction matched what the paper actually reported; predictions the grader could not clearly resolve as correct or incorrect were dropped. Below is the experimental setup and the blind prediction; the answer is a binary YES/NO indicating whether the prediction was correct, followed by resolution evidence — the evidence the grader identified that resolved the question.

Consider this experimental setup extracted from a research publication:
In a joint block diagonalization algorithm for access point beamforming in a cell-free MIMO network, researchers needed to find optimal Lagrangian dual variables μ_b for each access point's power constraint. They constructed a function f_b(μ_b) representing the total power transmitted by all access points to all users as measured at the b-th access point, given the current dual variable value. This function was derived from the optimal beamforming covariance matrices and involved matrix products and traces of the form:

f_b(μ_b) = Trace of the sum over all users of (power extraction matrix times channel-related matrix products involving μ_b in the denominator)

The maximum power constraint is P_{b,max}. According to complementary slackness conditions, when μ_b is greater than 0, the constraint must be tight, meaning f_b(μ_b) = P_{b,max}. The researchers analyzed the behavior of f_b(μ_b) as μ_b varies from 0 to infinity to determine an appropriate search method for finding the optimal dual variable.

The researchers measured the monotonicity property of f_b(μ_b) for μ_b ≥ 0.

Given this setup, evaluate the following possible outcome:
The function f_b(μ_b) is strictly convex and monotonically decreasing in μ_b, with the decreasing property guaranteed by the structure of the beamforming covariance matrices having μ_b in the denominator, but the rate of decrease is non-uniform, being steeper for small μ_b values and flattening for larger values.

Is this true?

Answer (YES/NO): NO